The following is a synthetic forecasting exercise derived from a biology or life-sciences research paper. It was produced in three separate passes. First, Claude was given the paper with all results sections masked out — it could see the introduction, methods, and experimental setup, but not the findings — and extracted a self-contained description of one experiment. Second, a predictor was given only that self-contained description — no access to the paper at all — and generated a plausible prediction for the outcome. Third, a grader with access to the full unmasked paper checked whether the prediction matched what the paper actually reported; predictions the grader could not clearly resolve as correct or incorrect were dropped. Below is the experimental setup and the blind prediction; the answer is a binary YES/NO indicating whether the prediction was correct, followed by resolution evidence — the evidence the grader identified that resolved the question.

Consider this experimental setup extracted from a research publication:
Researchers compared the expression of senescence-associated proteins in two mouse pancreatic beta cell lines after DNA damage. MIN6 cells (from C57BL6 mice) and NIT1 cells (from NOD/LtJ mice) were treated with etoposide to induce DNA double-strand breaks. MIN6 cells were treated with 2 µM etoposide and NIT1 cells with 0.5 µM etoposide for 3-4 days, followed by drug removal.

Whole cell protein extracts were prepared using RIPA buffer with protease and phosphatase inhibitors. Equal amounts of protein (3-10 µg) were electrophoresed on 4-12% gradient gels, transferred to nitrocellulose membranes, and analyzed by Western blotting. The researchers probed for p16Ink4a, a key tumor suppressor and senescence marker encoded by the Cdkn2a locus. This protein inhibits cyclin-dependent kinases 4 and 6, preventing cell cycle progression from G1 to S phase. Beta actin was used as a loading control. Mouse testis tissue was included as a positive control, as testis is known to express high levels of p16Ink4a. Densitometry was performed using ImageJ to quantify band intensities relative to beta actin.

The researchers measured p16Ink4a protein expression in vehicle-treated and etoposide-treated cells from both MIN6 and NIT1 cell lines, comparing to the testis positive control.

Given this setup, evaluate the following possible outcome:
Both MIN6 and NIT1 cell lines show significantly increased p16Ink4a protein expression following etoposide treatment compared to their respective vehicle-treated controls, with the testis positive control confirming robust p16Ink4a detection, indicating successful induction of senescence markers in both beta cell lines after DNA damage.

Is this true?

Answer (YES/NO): NO